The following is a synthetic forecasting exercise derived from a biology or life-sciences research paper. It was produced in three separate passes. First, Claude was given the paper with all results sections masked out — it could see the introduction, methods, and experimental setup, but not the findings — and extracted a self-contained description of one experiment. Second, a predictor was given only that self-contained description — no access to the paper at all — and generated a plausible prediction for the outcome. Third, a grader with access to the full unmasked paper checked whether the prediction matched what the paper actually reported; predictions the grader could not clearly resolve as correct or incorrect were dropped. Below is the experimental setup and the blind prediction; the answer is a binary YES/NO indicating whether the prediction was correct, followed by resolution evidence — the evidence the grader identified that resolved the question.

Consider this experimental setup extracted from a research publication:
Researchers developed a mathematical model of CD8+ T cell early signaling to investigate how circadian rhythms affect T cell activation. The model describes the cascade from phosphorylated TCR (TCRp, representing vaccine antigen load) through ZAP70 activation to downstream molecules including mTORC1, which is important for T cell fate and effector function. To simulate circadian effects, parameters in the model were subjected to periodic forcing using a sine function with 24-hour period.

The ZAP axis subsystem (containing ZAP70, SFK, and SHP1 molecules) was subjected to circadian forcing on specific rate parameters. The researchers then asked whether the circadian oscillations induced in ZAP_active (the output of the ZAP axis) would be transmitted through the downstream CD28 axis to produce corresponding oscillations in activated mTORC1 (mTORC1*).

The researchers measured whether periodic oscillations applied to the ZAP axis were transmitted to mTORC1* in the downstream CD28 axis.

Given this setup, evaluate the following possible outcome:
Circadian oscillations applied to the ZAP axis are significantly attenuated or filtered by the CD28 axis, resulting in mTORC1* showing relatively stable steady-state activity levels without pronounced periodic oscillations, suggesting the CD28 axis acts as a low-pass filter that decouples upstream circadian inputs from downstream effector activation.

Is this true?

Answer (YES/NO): YES